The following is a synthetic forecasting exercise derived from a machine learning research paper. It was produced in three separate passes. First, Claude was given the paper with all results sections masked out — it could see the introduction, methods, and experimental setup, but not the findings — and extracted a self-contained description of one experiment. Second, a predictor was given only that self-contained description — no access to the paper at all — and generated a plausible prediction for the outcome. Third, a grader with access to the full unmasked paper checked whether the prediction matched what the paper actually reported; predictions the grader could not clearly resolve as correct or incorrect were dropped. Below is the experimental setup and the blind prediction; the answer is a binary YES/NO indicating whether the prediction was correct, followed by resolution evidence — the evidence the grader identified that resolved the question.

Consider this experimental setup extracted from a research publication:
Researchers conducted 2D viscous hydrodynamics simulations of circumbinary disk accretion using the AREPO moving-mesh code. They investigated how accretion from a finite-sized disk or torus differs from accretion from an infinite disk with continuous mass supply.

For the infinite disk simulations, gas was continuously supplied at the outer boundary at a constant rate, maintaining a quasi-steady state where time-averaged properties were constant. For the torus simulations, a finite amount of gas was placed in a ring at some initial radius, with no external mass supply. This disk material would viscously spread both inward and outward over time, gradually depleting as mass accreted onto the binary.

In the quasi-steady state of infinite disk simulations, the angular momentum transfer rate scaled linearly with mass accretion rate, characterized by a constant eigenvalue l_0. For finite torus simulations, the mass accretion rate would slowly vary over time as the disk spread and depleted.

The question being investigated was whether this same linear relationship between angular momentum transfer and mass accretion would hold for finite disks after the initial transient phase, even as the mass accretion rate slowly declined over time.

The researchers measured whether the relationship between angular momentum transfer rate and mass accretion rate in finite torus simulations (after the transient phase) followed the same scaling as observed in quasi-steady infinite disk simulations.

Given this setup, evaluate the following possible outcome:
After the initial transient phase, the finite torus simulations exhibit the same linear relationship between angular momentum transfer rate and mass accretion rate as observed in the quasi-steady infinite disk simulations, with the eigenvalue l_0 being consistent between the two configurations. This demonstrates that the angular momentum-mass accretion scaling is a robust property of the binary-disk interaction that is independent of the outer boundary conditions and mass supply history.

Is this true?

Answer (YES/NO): YES